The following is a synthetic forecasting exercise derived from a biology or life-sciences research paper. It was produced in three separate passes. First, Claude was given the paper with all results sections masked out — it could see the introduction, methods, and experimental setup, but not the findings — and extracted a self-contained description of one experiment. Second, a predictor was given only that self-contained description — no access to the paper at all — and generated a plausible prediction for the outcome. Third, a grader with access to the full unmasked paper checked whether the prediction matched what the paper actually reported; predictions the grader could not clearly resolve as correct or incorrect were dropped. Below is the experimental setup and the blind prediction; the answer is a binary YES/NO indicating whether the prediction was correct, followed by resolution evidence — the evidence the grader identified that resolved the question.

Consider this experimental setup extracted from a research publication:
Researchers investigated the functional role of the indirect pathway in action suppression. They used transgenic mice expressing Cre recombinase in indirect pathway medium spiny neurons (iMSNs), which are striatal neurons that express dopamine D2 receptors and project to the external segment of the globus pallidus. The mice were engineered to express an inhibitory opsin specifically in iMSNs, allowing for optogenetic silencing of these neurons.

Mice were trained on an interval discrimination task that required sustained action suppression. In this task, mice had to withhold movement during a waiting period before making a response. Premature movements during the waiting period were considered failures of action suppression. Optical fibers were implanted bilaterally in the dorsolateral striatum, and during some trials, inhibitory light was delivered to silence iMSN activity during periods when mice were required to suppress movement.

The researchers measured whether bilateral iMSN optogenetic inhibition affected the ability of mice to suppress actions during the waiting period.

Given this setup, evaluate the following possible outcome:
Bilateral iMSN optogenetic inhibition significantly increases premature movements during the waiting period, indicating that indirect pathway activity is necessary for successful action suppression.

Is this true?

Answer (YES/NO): YES